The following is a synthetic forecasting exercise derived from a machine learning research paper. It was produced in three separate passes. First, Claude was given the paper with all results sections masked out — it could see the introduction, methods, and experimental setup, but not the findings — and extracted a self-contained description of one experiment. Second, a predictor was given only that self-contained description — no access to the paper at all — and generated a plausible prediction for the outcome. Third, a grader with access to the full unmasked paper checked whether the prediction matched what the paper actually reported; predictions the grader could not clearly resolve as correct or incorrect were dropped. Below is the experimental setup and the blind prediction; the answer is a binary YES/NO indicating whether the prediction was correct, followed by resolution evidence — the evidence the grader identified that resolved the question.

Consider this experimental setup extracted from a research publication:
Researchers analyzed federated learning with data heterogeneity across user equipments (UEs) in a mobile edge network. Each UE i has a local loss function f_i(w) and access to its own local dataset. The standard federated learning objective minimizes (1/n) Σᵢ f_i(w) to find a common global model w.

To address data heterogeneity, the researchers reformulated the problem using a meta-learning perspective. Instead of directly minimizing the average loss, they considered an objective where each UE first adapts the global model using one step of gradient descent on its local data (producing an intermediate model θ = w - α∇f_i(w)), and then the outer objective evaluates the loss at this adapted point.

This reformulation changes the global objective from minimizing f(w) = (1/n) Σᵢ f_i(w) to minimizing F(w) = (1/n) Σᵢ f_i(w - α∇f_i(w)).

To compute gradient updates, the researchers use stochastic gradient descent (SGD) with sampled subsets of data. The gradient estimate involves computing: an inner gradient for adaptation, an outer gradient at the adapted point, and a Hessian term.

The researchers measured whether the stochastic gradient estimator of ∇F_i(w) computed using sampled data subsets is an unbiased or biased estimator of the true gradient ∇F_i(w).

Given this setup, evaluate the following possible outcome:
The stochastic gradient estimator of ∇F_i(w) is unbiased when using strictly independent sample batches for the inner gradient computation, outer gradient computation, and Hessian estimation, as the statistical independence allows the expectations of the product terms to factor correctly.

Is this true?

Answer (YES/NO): NO